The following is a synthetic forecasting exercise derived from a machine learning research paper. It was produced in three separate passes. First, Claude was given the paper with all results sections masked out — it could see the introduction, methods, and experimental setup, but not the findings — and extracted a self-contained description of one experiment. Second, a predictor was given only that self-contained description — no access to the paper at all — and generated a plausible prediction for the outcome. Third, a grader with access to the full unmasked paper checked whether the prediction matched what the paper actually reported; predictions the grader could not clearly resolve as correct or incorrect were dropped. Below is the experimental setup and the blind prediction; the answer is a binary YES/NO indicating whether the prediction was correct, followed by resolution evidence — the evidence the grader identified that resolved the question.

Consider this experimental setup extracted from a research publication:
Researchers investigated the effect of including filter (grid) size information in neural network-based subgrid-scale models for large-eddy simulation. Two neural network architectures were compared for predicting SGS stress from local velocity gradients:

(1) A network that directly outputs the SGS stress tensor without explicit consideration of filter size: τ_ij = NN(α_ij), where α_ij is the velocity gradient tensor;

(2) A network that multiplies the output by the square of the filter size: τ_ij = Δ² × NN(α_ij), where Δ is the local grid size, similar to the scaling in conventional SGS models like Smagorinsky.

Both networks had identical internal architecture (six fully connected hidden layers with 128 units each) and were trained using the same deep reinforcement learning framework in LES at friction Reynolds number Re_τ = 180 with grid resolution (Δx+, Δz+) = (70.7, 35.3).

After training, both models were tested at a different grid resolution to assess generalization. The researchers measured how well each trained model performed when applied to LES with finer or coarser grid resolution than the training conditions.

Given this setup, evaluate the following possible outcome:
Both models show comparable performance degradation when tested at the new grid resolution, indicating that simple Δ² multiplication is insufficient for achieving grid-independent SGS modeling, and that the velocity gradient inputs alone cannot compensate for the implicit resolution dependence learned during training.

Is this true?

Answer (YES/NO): NO